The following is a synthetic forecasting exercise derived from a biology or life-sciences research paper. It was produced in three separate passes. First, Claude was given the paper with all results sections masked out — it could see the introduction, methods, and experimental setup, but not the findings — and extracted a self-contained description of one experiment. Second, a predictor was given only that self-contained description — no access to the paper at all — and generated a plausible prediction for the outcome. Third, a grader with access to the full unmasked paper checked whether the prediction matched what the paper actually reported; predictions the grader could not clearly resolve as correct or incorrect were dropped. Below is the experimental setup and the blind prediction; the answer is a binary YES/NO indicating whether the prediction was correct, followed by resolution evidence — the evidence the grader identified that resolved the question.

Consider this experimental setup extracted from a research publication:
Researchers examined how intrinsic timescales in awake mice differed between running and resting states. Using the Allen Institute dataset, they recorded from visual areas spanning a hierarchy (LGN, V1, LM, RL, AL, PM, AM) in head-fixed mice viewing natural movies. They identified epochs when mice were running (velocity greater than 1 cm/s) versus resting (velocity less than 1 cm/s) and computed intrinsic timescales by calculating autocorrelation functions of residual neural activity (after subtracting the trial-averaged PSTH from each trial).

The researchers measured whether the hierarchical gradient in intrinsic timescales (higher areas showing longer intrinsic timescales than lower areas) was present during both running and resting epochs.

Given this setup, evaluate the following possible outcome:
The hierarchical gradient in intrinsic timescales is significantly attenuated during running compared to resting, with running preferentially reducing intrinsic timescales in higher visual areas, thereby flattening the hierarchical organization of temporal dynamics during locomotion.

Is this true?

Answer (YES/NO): NO